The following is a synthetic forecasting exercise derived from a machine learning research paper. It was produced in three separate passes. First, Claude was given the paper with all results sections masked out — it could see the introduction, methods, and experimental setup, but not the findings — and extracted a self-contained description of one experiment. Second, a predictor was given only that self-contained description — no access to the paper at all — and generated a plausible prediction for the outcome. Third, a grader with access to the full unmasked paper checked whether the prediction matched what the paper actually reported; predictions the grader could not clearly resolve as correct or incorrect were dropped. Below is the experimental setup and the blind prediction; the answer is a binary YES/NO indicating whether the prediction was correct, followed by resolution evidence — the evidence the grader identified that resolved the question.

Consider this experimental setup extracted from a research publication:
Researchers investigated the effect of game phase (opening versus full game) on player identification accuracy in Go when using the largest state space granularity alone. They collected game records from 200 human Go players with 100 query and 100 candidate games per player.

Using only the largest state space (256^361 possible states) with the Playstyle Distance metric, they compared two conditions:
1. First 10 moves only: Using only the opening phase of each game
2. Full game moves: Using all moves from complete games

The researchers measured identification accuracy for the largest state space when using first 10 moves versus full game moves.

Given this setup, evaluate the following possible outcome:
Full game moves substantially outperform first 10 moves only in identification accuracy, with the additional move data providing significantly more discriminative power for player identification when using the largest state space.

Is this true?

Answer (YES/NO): NO